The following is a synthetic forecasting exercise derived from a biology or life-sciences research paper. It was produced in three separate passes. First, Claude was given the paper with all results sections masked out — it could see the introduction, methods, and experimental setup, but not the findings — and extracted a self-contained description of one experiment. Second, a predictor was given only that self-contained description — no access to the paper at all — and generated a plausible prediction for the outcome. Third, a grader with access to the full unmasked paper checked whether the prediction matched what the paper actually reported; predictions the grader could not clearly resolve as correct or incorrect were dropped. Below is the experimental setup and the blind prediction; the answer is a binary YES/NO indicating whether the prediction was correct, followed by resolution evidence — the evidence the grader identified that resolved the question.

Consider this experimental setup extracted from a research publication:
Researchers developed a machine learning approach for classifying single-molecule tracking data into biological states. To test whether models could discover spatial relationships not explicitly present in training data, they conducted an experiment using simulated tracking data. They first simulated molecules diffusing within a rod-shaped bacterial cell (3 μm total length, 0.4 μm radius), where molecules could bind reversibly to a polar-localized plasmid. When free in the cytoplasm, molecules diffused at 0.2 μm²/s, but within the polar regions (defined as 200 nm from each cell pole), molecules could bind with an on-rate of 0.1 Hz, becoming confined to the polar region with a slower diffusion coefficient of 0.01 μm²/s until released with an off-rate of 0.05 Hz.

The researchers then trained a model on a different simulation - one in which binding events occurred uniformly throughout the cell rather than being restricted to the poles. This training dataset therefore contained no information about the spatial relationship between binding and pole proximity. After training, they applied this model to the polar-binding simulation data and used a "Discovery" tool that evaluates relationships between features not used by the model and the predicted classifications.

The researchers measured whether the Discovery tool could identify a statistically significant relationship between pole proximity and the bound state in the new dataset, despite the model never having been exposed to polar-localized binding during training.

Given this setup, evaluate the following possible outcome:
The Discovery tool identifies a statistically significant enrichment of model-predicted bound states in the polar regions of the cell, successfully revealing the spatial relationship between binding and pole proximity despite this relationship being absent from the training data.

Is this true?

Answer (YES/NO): YES